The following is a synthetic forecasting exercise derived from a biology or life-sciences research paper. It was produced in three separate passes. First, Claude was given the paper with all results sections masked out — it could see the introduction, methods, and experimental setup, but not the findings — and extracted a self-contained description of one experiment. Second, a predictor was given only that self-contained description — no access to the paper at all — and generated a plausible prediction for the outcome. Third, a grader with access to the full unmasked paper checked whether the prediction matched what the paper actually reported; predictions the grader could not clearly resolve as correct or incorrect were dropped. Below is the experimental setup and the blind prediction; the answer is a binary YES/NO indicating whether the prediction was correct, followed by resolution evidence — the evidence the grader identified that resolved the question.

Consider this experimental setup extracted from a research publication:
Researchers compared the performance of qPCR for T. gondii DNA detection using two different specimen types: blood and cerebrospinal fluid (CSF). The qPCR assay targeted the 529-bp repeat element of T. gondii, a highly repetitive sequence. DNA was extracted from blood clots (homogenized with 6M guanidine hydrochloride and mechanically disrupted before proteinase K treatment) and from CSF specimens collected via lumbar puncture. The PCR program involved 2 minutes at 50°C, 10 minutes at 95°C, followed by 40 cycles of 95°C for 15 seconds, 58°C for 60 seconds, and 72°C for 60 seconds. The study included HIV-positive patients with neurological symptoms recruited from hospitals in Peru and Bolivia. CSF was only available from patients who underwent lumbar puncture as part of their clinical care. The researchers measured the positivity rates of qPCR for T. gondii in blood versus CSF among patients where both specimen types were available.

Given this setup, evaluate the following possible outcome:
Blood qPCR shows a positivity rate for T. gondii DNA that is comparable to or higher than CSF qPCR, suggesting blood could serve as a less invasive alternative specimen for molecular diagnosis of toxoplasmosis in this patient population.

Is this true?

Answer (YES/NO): NO